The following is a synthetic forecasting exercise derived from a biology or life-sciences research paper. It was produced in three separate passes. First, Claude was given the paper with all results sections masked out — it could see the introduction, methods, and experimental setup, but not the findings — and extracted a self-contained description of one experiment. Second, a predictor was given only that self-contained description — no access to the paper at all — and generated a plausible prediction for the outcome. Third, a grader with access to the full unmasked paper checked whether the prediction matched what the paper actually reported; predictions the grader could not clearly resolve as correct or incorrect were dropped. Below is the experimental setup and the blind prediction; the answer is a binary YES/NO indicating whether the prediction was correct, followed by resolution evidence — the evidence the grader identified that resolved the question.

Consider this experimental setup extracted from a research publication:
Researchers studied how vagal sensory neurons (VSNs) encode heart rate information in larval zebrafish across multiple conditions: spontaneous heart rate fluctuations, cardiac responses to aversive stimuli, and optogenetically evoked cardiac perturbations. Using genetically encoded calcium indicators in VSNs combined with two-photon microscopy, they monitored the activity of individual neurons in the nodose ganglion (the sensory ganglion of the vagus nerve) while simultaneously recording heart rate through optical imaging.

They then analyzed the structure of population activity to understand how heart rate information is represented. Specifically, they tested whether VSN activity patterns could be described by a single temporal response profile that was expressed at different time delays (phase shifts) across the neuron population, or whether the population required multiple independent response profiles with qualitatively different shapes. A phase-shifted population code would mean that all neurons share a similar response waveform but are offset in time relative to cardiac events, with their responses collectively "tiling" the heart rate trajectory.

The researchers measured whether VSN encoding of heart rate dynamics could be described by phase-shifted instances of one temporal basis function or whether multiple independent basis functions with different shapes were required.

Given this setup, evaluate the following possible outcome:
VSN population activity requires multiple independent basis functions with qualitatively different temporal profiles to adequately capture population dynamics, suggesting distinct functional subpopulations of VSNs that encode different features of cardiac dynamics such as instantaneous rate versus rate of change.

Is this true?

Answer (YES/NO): NO